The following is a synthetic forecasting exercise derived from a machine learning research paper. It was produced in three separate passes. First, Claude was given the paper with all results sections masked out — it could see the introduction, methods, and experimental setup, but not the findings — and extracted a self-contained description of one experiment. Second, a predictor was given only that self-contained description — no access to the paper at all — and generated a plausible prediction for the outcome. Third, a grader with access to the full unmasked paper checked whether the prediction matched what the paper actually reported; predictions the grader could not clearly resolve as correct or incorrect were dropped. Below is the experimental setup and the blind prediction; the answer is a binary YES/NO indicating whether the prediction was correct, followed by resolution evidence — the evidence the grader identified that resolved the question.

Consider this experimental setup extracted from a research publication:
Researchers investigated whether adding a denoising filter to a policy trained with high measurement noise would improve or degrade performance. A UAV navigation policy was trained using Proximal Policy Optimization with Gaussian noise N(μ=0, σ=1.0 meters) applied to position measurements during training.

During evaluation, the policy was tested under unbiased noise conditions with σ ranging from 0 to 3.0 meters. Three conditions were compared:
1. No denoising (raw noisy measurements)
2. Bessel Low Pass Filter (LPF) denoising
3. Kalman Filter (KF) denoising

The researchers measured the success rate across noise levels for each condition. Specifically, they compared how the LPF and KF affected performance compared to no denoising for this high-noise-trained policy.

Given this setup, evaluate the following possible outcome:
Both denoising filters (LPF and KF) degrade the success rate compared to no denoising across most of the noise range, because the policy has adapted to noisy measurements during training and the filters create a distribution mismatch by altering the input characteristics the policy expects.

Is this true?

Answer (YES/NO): NO